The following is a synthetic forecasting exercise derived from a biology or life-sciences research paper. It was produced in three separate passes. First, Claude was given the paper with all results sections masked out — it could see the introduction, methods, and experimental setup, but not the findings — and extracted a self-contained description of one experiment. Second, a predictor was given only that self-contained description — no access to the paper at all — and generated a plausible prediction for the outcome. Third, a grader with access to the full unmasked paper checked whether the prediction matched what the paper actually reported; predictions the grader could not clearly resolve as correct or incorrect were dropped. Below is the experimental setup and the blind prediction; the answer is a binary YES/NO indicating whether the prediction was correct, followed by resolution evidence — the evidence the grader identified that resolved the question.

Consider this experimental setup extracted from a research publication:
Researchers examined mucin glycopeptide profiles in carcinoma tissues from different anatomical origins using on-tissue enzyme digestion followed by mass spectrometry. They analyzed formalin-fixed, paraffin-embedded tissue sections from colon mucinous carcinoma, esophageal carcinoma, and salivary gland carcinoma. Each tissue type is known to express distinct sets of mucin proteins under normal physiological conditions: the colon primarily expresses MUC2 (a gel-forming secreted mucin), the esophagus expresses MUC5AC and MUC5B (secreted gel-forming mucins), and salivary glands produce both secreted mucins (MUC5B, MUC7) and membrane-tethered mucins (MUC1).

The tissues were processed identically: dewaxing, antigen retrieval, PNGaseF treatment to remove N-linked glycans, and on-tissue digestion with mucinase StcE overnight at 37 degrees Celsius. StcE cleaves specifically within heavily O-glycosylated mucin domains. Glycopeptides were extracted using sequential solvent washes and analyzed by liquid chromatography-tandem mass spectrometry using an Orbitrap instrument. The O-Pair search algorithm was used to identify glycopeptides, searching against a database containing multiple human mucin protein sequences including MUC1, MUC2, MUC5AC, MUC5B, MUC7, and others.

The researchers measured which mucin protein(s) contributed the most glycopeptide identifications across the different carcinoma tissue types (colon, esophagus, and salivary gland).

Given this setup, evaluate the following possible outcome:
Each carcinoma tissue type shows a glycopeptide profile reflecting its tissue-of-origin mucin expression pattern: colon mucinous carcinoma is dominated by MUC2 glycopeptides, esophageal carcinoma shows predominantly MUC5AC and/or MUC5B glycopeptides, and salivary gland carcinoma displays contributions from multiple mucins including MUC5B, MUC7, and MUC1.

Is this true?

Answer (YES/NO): NO